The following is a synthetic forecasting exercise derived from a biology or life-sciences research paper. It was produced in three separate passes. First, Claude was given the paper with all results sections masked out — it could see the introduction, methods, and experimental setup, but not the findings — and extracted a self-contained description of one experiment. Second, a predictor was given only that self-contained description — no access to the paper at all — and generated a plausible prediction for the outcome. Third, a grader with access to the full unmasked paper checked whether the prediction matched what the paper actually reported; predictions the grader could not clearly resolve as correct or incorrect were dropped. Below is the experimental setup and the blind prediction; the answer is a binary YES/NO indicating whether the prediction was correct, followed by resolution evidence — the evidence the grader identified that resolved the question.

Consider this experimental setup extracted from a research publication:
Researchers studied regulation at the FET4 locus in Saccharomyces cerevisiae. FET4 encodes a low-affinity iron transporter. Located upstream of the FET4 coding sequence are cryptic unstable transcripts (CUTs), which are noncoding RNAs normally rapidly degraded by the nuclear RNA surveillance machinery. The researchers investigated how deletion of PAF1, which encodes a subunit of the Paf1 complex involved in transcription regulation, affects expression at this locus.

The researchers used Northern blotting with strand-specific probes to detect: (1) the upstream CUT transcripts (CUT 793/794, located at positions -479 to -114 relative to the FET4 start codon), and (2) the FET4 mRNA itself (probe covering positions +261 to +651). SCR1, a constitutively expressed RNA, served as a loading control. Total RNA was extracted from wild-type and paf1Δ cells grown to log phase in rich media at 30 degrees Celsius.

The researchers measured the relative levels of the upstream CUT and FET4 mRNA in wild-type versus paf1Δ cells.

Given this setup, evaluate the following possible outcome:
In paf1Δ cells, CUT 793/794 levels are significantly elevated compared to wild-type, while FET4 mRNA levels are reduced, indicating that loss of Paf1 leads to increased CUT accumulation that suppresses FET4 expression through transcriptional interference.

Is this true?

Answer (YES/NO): NO